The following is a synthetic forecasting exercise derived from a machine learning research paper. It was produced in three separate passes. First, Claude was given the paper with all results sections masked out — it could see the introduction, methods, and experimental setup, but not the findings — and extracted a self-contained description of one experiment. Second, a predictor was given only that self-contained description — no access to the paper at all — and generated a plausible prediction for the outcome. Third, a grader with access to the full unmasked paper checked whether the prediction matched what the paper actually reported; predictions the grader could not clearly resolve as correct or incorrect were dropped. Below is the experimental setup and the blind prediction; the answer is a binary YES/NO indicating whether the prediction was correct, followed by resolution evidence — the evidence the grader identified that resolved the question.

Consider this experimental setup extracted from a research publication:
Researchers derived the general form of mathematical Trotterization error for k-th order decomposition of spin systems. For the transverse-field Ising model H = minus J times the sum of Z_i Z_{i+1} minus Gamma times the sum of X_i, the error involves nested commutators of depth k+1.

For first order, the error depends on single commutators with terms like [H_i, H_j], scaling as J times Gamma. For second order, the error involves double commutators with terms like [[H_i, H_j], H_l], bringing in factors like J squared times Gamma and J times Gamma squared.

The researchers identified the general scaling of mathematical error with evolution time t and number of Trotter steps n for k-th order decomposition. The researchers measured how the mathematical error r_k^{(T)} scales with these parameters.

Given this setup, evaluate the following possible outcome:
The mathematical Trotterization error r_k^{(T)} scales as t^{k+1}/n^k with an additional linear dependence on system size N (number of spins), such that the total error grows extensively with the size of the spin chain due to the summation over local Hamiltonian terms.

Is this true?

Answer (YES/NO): YES